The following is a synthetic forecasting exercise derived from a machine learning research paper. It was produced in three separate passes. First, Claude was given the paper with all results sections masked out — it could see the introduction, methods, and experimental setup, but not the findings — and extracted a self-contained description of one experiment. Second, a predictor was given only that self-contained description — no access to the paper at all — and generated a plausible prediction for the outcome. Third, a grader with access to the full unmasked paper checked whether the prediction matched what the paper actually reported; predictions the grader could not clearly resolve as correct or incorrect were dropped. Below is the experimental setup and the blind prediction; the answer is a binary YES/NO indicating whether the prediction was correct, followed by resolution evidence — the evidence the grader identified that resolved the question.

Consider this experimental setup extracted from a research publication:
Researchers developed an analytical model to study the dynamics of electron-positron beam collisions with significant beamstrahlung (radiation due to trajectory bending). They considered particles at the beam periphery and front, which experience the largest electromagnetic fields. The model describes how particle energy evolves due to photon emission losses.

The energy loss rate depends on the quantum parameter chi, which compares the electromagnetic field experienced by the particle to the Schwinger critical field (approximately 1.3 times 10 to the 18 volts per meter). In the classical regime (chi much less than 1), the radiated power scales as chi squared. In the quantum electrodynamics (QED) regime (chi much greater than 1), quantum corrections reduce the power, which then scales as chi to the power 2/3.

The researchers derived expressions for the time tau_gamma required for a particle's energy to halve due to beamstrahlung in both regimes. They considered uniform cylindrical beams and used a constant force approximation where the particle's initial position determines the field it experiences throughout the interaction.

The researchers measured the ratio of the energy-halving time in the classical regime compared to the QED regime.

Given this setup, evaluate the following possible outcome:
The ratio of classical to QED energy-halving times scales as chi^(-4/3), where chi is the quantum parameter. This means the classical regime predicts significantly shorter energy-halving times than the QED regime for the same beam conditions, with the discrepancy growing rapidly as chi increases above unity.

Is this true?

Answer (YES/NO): NO